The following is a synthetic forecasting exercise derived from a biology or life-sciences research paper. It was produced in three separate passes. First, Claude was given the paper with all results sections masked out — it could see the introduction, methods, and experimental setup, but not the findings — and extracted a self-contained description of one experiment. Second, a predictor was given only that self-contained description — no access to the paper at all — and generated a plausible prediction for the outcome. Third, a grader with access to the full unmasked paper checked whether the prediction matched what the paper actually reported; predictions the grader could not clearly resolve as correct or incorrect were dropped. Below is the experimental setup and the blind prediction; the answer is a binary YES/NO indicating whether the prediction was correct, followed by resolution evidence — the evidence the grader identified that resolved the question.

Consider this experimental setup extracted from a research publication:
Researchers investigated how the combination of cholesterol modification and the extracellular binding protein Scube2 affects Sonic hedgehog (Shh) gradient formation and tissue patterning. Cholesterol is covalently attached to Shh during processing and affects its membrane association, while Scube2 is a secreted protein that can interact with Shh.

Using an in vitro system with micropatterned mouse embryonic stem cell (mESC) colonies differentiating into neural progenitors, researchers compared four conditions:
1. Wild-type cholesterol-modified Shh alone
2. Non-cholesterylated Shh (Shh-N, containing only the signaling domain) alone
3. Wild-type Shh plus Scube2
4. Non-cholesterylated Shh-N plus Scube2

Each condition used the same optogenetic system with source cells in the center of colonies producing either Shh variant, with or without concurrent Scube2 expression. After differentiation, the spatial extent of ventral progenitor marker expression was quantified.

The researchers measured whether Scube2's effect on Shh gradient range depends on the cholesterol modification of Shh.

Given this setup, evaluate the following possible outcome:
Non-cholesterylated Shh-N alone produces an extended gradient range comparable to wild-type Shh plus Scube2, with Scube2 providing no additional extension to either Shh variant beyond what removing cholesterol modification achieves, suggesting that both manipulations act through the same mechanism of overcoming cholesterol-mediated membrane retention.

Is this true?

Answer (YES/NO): NO